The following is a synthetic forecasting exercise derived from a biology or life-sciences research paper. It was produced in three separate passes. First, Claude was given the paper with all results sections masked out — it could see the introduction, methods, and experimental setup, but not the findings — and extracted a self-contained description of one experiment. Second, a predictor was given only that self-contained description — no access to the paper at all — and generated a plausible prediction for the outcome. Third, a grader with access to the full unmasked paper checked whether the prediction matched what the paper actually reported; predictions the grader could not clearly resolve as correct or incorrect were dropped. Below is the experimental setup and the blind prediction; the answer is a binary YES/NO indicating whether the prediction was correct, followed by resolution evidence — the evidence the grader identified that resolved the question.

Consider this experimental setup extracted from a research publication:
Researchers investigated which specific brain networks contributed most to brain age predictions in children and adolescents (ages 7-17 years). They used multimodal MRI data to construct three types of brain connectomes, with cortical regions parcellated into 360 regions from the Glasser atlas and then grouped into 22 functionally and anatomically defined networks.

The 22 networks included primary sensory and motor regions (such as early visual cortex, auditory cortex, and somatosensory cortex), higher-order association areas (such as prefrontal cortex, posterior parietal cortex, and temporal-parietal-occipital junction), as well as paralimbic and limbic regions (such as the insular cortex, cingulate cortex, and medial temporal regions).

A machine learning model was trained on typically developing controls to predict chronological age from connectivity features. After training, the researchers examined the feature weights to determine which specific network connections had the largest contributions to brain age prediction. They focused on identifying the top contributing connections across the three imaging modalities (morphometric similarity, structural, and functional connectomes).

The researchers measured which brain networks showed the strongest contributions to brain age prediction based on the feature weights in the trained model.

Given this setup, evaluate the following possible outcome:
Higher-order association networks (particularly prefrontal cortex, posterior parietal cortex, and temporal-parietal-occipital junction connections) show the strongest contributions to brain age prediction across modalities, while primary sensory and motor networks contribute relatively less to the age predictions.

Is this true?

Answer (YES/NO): NO